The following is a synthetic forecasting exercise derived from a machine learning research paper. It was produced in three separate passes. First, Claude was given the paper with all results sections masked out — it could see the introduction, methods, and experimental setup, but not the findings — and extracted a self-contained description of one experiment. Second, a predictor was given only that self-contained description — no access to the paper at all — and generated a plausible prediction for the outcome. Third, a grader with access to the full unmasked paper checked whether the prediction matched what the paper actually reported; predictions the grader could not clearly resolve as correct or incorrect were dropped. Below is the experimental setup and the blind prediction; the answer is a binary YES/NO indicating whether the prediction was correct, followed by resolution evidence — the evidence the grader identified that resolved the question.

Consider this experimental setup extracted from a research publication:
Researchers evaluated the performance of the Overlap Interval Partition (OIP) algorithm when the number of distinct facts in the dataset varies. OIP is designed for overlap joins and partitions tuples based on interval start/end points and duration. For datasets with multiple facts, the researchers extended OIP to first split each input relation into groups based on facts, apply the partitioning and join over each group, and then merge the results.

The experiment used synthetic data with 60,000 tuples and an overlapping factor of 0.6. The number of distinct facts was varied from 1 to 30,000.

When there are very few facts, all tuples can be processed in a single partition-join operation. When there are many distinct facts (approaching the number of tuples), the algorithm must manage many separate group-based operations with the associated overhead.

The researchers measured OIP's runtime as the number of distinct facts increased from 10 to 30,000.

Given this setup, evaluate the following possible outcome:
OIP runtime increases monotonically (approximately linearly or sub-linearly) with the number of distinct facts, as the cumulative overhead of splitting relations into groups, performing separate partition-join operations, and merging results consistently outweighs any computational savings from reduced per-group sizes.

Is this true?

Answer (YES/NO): NO